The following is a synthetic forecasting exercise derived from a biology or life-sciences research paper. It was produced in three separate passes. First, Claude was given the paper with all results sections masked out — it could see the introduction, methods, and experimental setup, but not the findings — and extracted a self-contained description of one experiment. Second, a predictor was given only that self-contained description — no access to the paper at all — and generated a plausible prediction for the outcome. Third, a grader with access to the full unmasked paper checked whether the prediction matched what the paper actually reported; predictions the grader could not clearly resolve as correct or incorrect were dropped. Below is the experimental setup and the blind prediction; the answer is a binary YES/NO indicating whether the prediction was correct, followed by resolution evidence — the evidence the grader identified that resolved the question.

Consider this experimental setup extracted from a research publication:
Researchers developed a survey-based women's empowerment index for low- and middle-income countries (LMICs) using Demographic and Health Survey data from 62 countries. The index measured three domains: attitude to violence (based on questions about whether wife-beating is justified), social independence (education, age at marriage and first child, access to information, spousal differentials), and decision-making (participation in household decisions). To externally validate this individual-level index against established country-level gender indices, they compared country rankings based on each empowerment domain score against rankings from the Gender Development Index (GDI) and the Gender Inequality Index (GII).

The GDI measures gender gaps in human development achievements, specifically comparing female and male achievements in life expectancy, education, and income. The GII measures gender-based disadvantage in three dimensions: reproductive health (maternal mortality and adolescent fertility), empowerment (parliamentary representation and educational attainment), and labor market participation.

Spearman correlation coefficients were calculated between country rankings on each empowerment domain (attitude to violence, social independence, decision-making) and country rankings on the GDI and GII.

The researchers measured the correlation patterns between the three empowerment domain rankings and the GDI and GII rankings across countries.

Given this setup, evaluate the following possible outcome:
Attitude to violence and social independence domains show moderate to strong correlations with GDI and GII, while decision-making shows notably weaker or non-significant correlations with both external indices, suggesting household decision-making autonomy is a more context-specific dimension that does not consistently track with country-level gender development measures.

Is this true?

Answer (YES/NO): NO